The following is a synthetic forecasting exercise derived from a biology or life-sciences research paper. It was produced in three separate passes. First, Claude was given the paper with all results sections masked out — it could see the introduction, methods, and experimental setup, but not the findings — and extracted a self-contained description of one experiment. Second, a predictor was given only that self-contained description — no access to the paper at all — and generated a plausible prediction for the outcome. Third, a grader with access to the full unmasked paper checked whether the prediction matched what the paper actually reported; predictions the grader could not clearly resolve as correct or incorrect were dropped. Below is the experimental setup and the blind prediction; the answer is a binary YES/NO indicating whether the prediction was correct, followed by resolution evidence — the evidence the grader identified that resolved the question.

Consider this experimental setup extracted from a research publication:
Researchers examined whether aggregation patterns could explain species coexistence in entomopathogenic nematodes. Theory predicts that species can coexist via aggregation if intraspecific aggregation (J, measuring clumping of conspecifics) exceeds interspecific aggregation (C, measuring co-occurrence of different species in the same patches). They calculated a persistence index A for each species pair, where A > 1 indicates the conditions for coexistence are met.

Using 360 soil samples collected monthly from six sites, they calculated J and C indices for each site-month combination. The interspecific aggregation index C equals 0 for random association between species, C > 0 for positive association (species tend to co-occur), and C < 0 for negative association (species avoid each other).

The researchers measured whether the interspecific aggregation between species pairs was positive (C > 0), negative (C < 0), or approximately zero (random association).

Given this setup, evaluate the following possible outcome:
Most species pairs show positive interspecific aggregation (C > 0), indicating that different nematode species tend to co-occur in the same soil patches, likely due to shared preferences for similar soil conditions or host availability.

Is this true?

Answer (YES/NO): NO